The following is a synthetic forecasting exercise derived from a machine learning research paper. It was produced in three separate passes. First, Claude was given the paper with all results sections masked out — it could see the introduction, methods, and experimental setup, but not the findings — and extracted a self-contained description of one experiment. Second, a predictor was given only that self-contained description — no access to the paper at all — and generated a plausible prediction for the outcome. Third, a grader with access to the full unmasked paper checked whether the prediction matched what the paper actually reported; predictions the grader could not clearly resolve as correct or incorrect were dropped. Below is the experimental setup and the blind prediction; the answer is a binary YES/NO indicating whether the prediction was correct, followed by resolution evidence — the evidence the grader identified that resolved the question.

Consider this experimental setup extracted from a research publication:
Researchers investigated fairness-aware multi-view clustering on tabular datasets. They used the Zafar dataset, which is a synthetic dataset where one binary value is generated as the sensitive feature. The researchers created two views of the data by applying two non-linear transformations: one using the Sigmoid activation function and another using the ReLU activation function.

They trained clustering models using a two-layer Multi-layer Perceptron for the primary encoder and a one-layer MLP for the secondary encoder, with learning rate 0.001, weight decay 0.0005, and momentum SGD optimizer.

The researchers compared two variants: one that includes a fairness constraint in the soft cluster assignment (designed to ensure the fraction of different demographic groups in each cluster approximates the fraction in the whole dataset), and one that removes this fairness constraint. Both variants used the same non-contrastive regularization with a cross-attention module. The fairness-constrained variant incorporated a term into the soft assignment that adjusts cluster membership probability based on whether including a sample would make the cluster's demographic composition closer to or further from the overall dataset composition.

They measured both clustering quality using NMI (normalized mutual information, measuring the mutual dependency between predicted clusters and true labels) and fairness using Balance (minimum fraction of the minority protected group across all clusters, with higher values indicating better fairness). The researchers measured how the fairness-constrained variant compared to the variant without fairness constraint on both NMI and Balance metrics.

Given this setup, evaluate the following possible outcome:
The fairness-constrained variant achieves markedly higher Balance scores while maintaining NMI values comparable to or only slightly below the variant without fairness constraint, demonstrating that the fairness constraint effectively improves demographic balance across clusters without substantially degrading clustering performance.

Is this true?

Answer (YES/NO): YES